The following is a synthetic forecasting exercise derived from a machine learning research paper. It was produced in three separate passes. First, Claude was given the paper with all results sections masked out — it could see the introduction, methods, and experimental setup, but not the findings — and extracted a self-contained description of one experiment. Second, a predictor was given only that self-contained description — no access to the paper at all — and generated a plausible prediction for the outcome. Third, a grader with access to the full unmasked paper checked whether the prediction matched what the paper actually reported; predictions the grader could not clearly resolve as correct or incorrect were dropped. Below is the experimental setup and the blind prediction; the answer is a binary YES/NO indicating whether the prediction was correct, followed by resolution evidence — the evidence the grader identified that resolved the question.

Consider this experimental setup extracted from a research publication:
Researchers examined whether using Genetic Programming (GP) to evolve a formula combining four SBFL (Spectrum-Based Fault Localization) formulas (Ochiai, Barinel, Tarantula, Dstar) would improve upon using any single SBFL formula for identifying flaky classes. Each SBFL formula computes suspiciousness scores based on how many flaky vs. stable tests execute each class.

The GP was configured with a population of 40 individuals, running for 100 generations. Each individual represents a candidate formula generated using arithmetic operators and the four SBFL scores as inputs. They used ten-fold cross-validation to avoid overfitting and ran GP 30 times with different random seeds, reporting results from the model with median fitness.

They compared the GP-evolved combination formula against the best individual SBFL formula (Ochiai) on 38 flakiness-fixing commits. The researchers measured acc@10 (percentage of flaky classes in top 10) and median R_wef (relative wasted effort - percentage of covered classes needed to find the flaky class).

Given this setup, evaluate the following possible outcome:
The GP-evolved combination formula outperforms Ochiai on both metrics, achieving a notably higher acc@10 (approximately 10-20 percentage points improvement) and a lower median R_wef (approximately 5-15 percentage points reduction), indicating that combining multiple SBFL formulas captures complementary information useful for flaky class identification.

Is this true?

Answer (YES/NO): NO